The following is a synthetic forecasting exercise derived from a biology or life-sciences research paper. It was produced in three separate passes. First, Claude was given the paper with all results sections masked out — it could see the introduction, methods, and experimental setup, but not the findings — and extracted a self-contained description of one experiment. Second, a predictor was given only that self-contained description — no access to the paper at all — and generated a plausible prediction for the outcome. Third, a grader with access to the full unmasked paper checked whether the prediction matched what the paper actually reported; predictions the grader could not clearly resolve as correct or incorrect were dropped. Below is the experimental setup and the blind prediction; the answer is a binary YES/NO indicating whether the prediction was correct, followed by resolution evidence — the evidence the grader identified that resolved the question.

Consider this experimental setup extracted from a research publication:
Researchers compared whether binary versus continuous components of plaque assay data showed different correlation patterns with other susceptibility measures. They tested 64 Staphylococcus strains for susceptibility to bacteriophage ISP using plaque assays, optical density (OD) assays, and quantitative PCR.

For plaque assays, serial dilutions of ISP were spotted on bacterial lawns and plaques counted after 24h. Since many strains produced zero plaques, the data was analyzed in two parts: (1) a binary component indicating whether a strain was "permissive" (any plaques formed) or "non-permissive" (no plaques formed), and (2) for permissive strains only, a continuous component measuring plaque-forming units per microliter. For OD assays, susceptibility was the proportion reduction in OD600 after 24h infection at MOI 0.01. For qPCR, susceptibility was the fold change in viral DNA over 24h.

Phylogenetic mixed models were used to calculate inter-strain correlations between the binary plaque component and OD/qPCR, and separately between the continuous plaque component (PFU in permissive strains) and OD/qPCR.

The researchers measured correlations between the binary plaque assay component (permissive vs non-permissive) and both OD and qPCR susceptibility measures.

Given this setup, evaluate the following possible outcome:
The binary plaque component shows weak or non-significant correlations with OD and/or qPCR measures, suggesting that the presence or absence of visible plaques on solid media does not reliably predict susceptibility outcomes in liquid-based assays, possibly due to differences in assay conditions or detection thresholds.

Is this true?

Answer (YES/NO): NO